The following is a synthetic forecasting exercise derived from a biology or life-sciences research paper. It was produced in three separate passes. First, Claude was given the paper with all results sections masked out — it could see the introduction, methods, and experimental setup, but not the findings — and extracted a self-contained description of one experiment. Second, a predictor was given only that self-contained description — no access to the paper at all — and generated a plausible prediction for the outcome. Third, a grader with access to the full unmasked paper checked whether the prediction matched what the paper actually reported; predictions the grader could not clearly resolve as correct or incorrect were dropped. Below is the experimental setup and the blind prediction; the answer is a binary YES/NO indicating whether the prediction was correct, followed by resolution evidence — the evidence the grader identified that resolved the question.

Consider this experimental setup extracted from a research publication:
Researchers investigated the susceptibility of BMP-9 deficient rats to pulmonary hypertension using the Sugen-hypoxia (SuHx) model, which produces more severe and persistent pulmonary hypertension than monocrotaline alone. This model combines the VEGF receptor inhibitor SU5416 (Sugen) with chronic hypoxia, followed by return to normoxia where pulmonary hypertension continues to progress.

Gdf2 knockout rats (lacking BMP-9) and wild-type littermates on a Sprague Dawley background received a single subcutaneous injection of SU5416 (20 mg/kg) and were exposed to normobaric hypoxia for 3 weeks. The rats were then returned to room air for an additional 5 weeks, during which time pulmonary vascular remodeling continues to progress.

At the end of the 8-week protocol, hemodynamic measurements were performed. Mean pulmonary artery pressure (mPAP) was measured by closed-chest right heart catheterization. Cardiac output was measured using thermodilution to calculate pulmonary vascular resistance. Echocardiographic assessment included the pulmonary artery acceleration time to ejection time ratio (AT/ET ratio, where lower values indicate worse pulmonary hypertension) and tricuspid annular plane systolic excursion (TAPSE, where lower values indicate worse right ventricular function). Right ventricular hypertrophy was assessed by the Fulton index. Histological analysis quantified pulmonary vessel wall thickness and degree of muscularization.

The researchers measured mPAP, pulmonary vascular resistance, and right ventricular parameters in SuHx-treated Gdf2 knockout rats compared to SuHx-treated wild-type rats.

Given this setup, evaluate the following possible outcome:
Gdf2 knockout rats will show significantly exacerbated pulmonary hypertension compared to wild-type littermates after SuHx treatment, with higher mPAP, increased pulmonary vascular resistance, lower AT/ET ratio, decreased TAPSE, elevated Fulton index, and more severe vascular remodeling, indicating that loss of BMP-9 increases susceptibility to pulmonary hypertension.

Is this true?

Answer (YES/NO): NO